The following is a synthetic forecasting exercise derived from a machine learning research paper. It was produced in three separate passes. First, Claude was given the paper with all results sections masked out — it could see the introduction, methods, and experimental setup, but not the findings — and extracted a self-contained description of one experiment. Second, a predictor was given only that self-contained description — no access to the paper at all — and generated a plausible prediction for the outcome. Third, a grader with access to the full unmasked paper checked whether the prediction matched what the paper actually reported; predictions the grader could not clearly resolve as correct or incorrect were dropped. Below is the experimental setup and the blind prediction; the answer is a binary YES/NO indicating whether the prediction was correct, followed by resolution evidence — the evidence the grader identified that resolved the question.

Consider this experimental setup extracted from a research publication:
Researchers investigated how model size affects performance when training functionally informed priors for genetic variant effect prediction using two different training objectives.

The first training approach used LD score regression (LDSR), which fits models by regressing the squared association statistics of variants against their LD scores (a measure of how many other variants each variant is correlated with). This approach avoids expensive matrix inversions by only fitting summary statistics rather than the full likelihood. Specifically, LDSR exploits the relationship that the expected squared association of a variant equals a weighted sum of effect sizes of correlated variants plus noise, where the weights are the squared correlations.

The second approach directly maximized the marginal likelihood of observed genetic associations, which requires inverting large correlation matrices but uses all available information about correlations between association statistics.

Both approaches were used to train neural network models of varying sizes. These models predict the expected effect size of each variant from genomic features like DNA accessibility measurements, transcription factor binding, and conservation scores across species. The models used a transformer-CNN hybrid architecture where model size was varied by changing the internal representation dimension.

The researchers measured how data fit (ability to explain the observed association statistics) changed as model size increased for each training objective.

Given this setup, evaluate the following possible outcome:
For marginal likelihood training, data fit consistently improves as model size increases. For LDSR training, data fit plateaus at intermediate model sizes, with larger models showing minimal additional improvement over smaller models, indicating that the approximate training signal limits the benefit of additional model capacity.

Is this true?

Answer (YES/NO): NO